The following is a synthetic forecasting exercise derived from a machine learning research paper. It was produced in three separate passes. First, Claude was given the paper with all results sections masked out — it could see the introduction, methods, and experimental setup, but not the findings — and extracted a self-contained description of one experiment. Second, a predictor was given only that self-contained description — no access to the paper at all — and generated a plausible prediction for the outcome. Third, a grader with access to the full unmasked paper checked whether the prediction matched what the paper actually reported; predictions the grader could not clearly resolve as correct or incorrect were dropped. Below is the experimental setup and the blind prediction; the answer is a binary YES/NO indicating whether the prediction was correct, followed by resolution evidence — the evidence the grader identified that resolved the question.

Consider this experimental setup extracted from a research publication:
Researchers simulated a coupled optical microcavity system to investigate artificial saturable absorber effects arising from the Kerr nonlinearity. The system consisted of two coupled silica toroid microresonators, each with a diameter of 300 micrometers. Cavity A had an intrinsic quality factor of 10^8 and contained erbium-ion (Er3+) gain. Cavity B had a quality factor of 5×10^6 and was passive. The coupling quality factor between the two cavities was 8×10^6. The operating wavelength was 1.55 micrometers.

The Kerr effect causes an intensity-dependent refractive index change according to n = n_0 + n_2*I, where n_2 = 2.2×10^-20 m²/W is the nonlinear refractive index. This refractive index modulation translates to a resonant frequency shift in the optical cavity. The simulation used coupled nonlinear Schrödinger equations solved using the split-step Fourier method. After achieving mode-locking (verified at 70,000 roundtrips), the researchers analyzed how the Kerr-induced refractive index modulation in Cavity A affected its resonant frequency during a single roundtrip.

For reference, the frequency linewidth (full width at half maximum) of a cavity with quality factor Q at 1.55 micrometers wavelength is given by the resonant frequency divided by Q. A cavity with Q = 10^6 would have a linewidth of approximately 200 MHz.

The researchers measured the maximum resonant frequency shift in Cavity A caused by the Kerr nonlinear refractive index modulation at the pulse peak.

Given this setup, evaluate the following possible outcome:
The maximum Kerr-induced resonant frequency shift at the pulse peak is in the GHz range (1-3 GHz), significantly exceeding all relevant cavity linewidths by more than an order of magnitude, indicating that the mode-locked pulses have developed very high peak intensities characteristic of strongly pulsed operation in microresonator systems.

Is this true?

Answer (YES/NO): YES